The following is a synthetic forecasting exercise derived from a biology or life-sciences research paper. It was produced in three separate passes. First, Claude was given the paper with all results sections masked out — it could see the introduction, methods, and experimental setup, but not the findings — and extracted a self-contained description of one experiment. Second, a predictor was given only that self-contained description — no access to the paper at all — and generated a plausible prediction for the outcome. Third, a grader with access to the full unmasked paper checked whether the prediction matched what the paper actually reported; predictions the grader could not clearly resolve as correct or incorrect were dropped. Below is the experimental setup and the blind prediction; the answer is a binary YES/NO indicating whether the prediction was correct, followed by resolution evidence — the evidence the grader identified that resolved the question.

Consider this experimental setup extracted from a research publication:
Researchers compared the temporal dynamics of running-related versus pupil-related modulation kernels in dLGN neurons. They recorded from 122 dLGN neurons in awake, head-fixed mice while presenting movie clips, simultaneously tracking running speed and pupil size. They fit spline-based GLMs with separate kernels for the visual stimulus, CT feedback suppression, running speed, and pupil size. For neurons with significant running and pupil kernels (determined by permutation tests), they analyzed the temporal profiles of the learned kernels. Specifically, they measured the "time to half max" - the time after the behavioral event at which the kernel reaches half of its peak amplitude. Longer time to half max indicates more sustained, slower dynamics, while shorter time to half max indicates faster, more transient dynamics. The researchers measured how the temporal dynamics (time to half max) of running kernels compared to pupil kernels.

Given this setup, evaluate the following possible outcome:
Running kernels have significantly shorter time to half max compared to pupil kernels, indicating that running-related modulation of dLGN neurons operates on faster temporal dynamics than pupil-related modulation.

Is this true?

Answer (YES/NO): YES